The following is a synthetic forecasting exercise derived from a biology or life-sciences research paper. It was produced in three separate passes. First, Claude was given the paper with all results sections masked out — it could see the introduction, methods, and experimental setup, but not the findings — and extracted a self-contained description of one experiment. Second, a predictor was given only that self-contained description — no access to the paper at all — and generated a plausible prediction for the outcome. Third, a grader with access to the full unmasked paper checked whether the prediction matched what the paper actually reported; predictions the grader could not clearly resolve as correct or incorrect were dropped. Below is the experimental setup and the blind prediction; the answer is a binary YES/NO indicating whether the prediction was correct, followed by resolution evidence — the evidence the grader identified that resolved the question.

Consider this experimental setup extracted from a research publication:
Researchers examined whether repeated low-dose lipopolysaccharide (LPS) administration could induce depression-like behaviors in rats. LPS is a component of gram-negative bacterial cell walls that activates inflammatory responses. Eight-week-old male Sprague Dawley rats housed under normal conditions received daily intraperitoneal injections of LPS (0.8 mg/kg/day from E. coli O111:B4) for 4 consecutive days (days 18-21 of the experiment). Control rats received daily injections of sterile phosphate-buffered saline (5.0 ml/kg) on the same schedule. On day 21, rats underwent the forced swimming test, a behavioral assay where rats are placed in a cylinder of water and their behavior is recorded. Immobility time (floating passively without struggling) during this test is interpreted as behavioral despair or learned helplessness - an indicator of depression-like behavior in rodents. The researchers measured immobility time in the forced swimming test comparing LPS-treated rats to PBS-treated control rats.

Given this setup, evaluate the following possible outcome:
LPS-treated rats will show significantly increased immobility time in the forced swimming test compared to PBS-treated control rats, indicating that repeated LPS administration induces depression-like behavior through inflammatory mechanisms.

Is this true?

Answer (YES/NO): YES